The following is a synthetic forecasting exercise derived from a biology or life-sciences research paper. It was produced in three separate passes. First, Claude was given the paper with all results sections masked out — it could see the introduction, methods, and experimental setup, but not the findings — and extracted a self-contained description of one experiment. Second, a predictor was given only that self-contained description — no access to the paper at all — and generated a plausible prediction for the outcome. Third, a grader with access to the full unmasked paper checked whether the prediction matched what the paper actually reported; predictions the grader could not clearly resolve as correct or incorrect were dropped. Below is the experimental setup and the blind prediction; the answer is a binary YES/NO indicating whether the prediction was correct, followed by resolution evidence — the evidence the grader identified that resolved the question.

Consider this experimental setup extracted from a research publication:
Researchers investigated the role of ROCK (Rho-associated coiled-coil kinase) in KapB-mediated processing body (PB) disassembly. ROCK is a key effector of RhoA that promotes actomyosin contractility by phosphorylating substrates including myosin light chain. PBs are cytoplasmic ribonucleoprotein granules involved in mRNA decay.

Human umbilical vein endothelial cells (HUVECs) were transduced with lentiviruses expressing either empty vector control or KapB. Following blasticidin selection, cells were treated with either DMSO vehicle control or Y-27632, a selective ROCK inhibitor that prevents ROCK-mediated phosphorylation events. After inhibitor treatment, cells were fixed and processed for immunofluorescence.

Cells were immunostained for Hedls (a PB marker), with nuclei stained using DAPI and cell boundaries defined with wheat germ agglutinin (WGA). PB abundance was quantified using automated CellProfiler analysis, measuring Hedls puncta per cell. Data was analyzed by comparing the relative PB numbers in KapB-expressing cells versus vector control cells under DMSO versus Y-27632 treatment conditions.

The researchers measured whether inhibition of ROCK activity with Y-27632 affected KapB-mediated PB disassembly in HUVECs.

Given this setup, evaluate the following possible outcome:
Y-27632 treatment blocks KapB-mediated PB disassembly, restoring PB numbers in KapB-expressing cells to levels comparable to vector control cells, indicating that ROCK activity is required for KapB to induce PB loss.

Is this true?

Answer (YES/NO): YES